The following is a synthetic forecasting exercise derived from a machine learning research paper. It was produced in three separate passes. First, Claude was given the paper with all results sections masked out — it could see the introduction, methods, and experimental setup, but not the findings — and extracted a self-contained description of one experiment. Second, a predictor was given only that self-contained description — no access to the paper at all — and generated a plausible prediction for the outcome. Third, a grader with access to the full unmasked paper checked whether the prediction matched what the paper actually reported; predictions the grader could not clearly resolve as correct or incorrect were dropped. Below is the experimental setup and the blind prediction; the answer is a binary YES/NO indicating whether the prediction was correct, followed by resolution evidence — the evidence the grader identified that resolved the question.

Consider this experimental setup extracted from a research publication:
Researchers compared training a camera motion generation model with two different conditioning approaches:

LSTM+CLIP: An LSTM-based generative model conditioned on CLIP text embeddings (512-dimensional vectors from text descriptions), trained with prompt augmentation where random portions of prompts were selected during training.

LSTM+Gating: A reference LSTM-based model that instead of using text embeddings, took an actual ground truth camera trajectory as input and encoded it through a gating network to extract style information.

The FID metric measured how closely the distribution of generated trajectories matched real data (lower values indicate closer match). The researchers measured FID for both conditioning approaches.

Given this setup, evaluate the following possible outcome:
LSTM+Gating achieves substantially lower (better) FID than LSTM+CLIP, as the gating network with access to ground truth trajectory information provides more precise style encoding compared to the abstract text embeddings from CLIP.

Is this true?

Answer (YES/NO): YES